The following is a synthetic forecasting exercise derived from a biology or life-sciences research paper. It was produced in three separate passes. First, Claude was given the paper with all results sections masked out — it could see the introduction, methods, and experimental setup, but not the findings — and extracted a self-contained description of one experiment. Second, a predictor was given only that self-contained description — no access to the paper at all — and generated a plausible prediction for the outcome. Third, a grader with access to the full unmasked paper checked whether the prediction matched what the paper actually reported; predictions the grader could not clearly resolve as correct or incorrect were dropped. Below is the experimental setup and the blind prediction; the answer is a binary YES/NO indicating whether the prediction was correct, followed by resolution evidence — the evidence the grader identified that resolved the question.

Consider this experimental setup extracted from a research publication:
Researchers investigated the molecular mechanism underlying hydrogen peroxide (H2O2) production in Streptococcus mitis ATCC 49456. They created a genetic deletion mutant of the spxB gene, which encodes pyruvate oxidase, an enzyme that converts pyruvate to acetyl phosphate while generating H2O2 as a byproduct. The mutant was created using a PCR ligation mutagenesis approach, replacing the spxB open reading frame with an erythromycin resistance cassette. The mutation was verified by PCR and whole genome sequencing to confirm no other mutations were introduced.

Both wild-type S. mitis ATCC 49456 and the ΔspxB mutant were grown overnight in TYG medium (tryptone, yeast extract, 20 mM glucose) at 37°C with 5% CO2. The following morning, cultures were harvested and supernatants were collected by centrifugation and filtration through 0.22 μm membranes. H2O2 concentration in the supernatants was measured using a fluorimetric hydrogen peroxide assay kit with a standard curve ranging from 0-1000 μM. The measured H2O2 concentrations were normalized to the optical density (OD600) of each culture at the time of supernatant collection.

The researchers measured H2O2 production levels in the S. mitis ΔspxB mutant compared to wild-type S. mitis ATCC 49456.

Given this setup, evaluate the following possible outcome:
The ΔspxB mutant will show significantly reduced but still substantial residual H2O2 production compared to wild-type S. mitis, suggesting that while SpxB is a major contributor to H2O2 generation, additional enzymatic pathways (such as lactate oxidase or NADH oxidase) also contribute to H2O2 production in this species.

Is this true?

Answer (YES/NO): NO